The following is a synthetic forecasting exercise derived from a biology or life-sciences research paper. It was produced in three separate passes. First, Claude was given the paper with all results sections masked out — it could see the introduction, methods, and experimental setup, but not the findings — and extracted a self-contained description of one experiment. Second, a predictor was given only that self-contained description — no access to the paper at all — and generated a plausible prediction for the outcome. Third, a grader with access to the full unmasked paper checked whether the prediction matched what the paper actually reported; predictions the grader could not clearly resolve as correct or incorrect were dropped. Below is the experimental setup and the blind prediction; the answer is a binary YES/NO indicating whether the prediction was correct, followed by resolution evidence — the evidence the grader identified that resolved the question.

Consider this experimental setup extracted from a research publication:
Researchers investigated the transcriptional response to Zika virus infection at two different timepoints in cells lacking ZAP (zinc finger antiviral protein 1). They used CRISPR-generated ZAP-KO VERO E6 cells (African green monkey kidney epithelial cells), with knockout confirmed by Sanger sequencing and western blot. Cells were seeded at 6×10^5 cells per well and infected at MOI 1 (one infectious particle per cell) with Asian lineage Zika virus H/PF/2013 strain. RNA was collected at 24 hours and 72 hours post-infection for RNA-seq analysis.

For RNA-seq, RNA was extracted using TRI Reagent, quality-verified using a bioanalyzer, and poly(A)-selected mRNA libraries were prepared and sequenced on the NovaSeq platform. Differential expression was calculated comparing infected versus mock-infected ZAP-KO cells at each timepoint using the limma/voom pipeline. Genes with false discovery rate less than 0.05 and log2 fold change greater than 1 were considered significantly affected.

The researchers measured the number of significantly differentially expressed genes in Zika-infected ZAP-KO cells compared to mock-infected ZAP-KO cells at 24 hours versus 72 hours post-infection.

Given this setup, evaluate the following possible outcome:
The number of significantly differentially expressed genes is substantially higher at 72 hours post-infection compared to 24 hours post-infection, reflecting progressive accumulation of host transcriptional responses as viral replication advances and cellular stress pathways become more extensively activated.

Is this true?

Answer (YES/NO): YES